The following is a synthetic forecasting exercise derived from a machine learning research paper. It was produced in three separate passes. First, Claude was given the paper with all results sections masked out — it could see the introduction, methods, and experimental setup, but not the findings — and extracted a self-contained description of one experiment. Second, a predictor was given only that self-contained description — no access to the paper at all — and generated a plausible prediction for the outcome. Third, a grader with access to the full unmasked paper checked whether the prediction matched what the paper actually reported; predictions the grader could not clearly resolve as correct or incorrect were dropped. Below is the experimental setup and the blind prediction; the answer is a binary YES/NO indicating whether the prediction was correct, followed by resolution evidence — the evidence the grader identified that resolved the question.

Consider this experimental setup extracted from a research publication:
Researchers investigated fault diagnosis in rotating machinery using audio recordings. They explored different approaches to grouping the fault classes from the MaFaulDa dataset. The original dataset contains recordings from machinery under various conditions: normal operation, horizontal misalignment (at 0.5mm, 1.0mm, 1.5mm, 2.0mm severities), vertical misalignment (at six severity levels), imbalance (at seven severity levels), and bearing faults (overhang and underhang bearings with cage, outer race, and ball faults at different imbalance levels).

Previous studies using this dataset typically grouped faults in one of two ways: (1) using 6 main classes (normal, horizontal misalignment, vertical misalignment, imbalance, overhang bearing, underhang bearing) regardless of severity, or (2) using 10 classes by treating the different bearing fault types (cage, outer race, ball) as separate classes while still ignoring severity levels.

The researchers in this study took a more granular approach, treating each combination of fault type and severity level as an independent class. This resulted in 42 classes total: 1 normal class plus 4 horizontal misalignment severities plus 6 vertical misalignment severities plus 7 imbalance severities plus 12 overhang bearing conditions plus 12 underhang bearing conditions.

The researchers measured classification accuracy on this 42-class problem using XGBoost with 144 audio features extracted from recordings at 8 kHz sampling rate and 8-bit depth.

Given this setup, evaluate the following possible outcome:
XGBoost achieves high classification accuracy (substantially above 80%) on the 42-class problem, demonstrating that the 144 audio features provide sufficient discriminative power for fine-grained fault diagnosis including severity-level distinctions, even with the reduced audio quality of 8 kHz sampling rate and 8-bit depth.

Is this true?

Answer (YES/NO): YES